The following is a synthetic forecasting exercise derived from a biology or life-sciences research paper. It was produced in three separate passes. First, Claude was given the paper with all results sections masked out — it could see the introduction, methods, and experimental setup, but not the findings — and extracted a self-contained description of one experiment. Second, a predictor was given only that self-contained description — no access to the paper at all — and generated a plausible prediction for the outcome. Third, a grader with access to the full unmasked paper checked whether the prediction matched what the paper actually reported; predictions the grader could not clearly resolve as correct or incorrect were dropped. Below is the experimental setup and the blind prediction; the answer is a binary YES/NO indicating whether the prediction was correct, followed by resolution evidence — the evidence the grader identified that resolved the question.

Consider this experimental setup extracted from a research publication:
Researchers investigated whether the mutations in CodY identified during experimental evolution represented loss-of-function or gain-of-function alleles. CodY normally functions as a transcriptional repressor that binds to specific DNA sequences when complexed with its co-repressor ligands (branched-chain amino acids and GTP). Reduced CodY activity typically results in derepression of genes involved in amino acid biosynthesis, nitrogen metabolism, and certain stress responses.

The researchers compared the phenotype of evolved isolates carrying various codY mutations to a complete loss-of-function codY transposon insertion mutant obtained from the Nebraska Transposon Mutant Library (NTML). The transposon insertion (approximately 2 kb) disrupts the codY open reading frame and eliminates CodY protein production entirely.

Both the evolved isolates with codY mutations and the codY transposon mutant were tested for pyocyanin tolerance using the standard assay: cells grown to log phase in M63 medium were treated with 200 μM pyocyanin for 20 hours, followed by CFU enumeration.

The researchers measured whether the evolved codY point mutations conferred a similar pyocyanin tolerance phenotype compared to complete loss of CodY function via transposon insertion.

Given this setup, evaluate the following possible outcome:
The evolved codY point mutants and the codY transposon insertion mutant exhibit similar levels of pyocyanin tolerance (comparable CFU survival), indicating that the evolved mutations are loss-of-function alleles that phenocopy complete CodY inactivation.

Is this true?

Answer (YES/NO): YES